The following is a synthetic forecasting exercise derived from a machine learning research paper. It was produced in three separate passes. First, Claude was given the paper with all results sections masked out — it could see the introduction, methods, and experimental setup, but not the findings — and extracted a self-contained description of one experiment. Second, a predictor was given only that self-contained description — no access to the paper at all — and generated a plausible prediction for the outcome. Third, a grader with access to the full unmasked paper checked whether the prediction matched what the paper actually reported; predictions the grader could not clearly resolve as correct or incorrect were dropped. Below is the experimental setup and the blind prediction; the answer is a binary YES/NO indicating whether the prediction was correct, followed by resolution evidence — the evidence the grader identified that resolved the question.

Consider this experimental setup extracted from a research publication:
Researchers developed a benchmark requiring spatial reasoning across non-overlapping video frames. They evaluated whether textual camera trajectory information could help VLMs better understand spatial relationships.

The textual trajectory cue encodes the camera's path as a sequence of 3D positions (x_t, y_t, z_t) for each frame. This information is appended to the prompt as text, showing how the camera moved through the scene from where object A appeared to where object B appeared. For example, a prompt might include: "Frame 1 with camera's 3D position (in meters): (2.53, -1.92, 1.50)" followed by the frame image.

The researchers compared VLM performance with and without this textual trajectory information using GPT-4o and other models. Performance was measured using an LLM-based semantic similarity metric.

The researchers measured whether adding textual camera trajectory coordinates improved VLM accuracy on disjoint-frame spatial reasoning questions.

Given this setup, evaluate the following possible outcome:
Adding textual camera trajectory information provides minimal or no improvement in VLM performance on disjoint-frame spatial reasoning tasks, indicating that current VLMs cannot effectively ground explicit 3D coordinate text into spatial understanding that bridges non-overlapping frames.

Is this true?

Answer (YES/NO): YES